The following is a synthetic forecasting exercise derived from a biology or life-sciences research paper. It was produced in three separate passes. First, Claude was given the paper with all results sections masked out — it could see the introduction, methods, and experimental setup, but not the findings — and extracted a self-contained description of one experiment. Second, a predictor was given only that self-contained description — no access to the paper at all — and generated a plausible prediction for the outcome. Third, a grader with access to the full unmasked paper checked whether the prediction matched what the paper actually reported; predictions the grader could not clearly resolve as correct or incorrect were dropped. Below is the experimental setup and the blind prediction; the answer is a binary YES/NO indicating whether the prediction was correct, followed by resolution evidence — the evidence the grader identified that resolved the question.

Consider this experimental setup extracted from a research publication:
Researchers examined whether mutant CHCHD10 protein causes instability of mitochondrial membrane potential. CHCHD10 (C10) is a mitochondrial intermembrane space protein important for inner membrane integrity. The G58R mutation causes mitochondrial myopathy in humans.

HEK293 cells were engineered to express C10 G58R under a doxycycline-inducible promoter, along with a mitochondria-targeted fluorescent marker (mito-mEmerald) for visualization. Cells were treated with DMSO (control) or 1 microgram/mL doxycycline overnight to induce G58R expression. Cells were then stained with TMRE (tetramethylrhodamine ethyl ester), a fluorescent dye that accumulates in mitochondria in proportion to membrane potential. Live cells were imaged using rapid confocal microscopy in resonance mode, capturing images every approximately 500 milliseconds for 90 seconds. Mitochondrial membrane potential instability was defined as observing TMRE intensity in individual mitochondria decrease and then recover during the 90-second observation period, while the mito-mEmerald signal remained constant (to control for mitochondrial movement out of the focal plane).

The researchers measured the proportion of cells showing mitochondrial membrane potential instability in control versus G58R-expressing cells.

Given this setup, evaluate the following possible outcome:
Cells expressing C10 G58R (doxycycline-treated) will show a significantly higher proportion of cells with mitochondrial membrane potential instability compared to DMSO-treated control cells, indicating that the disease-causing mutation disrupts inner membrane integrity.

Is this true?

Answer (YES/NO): YES